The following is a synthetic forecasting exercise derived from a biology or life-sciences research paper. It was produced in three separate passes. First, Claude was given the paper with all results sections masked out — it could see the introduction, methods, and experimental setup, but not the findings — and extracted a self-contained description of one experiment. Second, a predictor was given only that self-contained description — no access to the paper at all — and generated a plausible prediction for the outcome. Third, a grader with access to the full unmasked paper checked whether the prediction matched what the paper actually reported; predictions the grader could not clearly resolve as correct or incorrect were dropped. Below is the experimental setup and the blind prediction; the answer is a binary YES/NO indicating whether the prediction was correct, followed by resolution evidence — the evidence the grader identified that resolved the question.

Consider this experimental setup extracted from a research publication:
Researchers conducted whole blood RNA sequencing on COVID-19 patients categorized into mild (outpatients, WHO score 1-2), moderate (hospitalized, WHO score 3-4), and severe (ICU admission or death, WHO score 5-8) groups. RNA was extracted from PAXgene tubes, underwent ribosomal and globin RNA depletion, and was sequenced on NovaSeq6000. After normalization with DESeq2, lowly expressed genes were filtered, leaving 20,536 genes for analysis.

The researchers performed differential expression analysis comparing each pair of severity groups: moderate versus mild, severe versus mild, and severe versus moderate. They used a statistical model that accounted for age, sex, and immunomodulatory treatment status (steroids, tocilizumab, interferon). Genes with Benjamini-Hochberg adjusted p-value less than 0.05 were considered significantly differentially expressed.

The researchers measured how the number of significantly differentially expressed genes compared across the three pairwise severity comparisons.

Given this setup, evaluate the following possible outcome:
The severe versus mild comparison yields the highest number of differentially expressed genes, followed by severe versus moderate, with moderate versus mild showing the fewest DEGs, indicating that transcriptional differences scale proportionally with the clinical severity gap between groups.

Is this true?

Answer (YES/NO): NO